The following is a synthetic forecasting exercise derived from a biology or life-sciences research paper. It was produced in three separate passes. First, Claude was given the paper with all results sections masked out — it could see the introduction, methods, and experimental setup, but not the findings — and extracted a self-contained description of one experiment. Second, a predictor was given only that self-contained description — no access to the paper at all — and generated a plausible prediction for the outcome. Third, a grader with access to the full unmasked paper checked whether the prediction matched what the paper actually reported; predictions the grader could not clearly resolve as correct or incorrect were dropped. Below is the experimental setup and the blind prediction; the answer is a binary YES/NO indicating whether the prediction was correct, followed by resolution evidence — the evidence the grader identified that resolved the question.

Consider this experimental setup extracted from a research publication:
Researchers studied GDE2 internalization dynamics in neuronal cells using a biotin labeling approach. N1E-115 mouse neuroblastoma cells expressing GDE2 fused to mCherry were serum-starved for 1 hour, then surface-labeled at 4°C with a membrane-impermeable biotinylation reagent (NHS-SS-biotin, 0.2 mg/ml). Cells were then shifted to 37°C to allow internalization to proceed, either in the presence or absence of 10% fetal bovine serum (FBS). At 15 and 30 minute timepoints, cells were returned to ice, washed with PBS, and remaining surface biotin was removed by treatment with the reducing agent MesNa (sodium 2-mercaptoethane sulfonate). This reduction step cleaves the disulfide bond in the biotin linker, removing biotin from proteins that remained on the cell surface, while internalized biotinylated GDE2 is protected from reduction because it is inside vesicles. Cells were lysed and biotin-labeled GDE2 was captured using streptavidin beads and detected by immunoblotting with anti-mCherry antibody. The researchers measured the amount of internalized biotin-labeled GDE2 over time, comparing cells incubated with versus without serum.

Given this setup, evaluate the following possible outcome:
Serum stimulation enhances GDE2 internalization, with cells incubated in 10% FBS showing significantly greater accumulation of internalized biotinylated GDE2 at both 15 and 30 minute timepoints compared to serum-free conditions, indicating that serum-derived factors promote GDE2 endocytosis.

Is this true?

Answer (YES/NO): NO